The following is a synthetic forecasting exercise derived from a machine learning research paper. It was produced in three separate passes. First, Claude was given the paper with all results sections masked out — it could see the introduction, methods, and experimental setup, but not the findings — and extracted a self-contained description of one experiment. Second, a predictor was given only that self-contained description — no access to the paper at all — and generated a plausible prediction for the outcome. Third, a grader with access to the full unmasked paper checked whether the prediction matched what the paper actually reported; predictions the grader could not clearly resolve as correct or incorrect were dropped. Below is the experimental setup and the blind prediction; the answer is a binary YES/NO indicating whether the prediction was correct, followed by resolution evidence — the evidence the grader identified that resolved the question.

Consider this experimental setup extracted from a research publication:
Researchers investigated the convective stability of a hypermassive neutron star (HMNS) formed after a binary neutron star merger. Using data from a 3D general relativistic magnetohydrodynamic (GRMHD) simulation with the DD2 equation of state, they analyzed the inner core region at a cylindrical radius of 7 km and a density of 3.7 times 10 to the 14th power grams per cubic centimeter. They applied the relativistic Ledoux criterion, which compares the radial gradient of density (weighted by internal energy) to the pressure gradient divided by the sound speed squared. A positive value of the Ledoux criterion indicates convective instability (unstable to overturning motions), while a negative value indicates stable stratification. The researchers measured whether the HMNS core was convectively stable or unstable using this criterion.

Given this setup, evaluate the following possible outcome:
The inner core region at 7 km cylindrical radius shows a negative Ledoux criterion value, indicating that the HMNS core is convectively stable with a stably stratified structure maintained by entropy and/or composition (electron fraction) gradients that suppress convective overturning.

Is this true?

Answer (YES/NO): YES